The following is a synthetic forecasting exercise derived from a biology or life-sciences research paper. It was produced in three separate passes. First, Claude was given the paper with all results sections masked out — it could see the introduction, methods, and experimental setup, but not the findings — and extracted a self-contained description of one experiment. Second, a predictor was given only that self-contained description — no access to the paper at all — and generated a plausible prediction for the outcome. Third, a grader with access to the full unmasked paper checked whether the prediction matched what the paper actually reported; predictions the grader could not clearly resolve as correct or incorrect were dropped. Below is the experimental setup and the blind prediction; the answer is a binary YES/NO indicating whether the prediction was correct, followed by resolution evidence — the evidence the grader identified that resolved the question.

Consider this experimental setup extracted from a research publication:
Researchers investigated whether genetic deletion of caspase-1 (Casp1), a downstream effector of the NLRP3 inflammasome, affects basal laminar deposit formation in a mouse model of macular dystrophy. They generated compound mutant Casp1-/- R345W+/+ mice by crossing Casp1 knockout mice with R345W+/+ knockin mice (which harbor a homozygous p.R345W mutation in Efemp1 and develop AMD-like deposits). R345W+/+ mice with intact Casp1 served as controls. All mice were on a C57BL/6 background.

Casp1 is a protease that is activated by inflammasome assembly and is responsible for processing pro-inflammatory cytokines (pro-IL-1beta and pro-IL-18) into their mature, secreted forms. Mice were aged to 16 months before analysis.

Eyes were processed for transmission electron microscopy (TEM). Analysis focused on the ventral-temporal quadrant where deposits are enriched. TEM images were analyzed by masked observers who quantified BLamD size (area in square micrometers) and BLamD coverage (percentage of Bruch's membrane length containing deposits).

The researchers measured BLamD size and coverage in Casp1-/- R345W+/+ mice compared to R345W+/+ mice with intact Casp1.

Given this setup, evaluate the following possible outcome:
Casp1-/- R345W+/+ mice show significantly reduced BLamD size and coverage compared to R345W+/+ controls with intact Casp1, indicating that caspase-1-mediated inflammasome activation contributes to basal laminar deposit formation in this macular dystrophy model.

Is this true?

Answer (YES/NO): YES